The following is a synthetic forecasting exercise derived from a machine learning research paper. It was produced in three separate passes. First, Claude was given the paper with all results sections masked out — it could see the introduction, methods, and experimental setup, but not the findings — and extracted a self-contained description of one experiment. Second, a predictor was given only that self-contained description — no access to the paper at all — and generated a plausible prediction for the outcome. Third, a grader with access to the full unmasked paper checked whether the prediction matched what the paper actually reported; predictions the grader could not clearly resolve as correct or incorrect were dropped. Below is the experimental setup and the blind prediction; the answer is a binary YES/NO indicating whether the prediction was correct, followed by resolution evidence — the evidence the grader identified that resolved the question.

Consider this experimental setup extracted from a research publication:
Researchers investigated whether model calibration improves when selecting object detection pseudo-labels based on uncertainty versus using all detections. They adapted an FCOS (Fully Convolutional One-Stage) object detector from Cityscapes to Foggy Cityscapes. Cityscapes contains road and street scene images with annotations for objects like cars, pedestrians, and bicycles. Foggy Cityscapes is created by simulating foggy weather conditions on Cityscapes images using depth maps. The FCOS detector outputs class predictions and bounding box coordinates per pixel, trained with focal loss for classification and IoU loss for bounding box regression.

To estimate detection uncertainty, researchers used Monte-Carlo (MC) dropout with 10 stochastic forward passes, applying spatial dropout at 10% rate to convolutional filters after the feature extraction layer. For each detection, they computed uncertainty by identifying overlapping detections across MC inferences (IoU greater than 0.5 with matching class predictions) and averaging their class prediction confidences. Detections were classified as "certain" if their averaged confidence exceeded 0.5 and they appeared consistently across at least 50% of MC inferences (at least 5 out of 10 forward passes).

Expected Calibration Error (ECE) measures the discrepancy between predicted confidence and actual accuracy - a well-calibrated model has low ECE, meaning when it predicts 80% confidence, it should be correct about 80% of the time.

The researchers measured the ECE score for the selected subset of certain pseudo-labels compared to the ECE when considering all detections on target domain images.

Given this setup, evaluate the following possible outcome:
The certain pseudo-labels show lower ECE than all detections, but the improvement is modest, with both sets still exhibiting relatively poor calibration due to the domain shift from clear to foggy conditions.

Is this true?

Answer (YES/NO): NO